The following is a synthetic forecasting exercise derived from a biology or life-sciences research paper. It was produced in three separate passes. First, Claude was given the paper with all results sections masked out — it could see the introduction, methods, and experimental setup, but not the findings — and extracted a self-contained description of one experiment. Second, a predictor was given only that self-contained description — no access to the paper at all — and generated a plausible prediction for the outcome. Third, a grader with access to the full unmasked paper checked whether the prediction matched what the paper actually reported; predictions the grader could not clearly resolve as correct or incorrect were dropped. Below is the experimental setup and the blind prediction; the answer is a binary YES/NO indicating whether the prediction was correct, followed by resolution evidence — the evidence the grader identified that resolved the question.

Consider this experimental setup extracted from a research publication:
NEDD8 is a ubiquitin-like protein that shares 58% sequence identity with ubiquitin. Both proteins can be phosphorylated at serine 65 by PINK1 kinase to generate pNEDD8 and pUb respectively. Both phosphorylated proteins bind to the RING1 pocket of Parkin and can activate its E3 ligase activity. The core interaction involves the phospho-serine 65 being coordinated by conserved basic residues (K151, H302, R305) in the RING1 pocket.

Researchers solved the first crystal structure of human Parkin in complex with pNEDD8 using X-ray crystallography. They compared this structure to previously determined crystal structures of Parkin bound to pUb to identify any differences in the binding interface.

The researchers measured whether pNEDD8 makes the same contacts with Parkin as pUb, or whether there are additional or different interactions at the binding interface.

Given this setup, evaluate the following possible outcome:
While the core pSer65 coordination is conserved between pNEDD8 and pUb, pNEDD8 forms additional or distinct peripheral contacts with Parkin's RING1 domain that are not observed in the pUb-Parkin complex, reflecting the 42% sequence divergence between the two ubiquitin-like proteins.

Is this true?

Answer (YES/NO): YES